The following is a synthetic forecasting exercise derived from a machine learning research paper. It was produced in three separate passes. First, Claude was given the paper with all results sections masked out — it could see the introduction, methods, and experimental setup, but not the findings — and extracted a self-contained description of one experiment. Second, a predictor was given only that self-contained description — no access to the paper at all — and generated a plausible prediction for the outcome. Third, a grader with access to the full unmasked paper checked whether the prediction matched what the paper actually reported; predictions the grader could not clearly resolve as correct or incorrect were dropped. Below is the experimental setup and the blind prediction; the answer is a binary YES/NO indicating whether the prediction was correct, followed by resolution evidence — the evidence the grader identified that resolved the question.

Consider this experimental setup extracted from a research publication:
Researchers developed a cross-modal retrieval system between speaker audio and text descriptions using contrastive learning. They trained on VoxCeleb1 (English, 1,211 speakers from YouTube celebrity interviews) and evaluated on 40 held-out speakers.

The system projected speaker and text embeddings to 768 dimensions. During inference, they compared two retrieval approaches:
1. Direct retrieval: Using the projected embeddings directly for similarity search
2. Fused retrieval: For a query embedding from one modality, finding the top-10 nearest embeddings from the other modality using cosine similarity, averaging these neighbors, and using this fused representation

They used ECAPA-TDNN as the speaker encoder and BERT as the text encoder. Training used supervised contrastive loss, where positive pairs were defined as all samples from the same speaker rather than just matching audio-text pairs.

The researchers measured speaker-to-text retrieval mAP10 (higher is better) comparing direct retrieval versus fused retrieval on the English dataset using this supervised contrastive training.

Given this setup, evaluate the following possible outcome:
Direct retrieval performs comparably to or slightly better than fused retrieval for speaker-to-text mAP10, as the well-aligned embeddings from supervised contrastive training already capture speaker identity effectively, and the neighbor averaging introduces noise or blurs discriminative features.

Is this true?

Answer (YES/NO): NO